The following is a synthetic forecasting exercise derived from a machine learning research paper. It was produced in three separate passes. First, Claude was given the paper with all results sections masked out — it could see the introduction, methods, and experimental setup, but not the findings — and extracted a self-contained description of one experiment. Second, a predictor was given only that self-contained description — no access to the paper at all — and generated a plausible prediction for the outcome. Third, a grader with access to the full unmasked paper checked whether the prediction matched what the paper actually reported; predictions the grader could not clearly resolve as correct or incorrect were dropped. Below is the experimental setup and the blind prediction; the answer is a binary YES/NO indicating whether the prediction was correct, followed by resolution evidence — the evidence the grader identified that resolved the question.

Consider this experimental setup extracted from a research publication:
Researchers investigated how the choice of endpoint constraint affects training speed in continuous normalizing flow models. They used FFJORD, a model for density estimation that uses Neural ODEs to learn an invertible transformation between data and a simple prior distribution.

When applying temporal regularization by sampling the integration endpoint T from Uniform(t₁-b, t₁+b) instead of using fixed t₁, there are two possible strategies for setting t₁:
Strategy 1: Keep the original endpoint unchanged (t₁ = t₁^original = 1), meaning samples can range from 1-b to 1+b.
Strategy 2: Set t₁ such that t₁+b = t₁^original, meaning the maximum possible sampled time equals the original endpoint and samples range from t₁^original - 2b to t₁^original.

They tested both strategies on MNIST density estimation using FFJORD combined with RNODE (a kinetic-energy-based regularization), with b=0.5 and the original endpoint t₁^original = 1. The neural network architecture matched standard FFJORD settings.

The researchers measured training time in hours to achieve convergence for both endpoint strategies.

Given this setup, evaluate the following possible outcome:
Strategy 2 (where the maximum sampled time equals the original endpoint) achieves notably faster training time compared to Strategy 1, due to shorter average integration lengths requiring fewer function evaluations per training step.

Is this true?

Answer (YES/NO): YES